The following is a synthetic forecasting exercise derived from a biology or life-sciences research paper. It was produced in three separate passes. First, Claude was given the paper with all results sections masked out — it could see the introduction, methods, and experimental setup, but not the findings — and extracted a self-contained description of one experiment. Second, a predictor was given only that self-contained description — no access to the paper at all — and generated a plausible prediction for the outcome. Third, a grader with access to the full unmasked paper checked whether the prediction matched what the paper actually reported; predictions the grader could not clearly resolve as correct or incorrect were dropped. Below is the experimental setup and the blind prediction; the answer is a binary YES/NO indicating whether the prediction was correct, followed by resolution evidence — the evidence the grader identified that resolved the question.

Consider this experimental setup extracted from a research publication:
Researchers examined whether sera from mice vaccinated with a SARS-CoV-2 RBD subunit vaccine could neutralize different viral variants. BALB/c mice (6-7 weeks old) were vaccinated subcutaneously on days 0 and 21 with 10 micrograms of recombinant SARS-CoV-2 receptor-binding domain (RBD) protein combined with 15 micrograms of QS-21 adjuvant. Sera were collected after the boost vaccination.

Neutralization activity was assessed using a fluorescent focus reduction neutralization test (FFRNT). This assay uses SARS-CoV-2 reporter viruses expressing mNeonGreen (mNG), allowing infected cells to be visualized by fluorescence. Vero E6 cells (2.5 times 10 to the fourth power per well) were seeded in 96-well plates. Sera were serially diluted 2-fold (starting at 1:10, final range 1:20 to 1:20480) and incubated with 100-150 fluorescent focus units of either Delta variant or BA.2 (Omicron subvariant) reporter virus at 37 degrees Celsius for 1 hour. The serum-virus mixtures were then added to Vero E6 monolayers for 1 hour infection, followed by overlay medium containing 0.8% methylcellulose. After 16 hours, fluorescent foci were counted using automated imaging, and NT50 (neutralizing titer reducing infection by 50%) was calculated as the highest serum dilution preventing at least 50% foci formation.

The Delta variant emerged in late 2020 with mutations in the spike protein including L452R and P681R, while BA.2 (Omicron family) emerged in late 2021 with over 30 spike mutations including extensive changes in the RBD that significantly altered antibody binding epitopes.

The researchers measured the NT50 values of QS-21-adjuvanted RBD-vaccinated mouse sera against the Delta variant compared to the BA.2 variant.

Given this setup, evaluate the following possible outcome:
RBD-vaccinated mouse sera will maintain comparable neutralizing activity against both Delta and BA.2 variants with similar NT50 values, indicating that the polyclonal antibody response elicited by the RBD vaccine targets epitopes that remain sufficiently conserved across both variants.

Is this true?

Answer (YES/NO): NO